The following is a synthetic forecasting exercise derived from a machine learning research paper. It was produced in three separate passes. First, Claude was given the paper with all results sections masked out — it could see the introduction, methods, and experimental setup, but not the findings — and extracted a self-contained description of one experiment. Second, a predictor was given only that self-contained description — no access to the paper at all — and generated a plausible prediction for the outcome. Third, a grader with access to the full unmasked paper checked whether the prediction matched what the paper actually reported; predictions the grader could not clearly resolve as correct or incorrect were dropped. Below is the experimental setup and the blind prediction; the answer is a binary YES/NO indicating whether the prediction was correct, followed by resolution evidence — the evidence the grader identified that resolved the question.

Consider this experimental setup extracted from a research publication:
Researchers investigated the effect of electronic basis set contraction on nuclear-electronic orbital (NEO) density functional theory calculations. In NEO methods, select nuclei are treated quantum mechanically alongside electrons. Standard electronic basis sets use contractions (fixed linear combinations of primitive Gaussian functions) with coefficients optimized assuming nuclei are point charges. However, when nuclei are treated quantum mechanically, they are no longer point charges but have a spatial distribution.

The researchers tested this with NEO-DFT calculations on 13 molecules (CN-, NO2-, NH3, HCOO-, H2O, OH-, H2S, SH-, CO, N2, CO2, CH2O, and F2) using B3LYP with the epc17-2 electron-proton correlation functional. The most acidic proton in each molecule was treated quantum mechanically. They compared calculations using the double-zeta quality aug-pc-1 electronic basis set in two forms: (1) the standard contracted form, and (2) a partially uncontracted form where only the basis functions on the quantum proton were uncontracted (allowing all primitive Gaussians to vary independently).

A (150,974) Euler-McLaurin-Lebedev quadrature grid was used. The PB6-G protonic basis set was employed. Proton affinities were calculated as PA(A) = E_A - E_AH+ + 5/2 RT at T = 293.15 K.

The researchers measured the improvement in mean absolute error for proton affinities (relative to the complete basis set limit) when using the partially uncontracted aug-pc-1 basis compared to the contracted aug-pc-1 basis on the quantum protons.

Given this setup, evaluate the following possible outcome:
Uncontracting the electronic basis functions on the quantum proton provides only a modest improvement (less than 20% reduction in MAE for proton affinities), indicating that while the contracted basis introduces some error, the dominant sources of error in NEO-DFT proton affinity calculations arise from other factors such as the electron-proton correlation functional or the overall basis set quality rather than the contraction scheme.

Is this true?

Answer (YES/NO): NO